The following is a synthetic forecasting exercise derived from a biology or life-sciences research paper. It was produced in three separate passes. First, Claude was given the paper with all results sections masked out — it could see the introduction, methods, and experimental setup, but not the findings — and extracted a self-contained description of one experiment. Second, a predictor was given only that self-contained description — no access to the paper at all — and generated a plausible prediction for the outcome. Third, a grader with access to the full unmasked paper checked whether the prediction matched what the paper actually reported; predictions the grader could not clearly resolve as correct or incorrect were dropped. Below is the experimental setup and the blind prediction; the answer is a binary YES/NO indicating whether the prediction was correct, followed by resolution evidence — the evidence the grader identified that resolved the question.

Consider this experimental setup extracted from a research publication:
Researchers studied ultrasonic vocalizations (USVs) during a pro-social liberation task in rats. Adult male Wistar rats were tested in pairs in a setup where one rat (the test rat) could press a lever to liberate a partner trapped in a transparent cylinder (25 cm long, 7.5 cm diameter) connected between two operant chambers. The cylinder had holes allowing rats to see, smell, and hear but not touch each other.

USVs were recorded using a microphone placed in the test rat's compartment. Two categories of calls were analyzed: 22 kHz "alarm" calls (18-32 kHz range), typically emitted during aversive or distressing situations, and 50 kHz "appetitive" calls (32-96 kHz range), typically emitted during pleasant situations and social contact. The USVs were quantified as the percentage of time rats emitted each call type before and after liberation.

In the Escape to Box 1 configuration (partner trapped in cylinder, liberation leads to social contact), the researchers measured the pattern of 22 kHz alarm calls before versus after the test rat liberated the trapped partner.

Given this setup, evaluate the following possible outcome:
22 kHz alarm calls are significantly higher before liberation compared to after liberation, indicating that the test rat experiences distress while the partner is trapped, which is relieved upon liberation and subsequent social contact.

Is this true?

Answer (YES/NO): NO